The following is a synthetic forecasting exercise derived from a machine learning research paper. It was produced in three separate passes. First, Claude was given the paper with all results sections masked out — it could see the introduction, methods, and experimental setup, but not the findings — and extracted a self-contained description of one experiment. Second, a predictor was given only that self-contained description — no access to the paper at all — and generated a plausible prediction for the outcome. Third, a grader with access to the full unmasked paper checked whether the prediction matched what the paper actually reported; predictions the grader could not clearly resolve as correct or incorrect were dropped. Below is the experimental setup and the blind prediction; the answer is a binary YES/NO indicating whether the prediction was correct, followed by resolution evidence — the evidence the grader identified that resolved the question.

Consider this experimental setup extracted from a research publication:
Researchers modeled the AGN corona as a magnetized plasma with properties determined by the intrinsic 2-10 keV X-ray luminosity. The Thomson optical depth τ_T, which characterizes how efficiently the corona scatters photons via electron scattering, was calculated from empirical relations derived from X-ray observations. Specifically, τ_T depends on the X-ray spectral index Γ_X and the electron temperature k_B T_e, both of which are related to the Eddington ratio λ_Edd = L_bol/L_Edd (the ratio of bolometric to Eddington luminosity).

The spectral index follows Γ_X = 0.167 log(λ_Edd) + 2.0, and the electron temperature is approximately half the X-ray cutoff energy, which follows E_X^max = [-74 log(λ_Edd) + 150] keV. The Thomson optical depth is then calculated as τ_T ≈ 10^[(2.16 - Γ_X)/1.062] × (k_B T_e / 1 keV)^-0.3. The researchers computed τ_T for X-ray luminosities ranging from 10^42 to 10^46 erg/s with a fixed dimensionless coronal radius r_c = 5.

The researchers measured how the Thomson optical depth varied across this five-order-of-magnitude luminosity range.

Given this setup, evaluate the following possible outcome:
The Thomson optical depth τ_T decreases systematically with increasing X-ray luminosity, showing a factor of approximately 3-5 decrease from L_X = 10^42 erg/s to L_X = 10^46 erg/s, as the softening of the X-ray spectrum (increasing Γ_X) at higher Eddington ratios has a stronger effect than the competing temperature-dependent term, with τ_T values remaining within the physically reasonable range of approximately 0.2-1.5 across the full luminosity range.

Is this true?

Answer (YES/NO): NO